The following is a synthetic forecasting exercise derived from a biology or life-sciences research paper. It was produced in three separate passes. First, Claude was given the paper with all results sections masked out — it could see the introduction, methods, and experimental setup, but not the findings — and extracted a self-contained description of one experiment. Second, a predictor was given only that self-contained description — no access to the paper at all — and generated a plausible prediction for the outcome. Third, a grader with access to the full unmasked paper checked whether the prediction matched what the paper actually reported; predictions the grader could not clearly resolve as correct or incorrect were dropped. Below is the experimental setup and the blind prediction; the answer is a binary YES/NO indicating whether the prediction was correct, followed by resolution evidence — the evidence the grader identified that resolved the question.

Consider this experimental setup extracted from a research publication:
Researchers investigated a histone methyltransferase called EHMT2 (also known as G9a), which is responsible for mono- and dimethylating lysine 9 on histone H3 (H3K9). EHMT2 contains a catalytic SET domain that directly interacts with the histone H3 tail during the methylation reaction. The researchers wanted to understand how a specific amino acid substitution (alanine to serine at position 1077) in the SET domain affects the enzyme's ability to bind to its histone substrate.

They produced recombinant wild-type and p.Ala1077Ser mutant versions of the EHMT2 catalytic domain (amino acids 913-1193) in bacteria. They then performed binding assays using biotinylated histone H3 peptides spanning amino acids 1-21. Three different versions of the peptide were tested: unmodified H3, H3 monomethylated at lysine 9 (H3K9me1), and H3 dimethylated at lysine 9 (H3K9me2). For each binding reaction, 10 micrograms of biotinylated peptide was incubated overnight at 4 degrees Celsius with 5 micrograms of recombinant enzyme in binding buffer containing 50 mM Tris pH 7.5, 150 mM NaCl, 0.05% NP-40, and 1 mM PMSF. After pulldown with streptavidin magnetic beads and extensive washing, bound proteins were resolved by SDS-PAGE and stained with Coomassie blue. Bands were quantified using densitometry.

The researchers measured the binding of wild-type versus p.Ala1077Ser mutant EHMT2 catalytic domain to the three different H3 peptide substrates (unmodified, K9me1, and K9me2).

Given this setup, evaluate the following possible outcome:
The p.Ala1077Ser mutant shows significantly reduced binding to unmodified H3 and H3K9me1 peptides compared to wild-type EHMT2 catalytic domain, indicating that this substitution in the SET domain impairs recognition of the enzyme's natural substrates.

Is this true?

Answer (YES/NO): YES